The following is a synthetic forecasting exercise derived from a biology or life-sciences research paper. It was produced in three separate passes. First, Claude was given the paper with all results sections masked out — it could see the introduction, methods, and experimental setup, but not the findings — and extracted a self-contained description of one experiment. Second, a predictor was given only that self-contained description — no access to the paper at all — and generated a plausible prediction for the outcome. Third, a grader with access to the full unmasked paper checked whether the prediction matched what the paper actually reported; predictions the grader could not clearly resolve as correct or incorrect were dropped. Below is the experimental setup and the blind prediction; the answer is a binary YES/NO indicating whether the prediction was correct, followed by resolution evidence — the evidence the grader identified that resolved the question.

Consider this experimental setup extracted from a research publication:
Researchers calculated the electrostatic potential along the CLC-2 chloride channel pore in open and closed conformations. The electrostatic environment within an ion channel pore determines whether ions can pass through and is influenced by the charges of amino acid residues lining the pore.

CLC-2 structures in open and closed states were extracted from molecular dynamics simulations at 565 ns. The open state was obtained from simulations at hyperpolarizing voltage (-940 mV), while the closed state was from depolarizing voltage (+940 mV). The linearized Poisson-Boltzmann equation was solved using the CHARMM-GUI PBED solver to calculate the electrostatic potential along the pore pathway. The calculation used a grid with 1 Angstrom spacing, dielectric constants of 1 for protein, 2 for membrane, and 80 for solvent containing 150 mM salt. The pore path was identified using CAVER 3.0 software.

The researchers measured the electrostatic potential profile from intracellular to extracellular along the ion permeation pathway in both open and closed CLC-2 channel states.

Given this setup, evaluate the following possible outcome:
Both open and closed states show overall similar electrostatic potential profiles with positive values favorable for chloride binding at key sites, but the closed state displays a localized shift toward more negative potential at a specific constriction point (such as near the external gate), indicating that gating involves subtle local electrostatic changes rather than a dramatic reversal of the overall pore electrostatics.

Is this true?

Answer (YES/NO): NO